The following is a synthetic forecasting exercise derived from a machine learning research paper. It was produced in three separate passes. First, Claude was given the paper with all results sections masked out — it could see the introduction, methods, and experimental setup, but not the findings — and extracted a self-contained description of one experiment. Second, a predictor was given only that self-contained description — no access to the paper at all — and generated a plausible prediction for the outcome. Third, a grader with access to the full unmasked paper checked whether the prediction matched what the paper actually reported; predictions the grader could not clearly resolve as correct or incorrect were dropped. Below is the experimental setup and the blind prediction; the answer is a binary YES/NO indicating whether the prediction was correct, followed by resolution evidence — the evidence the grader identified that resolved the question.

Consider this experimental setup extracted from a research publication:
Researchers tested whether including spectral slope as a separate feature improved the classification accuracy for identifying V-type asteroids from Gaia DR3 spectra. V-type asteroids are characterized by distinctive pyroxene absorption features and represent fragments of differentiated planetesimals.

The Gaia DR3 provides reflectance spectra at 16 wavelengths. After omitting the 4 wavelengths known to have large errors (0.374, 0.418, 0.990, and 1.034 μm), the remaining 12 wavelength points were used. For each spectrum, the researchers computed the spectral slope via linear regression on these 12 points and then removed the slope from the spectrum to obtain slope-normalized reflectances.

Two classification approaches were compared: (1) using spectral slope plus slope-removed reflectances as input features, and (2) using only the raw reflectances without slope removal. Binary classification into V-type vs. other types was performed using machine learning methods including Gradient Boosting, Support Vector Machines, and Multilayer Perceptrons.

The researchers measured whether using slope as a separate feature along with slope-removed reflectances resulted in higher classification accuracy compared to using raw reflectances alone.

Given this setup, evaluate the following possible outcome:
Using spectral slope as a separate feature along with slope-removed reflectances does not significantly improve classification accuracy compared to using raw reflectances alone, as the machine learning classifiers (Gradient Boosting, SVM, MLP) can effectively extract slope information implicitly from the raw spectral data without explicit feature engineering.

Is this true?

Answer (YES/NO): YES